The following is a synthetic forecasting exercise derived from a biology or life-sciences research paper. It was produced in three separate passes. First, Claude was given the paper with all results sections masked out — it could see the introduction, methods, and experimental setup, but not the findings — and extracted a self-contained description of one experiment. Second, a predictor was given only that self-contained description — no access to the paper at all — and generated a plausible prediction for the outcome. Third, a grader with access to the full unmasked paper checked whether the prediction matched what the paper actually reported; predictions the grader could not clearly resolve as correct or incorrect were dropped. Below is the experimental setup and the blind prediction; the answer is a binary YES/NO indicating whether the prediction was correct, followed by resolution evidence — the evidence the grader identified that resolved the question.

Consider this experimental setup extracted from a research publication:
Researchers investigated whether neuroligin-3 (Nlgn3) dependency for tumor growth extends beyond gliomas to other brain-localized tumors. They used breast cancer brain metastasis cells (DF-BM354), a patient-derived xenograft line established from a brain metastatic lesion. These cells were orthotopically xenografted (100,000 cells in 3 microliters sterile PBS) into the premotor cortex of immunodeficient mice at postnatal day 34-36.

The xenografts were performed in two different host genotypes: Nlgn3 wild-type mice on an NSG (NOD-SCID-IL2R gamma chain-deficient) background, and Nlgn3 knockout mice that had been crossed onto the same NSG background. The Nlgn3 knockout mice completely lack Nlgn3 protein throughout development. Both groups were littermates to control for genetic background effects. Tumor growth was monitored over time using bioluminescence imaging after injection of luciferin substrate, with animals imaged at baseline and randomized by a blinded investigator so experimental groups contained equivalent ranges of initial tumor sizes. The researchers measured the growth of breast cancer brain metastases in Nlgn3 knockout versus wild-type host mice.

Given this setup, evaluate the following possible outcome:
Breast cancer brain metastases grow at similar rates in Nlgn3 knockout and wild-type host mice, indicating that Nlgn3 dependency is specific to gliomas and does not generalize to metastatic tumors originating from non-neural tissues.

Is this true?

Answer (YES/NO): YES